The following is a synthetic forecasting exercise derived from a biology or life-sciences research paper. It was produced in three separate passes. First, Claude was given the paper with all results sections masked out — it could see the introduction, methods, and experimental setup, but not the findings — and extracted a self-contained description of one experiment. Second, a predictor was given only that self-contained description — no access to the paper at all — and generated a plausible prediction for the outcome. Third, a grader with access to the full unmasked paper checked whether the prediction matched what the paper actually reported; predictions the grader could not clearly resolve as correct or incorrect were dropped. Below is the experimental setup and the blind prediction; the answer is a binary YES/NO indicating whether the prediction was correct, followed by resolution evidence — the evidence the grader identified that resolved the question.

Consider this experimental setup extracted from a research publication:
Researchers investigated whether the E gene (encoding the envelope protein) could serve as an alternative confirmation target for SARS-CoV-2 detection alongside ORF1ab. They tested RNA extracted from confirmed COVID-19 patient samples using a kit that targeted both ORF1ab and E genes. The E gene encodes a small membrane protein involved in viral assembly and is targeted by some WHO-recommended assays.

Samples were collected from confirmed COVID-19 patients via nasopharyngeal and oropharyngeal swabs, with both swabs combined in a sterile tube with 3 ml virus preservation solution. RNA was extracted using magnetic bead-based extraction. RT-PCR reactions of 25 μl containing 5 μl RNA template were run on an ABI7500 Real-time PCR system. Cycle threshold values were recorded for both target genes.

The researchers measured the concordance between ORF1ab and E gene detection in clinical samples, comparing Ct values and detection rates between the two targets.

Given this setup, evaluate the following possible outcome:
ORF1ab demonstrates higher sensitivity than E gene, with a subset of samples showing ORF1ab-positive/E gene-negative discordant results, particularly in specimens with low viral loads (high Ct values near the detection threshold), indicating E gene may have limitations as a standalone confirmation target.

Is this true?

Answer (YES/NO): NO